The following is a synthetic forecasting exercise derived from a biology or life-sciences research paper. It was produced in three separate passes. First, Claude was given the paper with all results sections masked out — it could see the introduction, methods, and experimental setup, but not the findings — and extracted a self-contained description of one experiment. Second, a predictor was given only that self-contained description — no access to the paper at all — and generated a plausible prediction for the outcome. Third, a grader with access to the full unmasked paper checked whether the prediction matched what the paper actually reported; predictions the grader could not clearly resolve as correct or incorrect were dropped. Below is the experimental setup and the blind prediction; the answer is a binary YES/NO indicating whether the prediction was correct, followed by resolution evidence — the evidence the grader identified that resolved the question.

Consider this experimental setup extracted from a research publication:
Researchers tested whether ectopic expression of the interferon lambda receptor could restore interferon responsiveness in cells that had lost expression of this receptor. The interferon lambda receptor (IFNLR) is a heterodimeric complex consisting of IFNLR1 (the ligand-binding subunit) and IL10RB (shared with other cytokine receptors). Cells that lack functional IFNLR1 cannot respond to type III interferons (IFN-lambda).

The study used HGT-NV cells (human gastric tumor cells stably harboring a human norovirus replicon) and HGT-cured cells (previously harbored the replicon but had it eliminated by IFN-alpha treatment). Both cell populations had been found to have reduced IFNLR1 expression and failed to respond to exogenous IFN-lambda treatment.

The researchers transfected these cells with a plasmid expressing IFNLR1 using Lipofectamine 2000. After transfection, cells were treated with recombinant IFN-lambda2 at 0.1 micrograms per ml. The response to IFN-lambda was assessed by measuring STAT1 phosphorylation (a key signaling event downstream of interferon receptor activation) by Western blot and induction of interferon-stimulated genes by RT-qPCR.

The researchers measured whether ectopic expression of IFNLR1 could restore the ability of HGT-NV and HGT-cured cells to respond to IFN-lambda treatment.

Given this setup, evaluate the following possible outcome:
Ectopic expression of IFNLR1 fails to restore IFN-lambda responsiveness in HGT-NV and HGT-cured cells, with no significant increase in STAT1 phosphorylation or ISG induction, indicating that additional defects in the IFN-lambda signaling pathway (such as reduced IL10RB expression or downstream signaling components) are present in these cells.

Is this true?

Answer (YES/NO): NO